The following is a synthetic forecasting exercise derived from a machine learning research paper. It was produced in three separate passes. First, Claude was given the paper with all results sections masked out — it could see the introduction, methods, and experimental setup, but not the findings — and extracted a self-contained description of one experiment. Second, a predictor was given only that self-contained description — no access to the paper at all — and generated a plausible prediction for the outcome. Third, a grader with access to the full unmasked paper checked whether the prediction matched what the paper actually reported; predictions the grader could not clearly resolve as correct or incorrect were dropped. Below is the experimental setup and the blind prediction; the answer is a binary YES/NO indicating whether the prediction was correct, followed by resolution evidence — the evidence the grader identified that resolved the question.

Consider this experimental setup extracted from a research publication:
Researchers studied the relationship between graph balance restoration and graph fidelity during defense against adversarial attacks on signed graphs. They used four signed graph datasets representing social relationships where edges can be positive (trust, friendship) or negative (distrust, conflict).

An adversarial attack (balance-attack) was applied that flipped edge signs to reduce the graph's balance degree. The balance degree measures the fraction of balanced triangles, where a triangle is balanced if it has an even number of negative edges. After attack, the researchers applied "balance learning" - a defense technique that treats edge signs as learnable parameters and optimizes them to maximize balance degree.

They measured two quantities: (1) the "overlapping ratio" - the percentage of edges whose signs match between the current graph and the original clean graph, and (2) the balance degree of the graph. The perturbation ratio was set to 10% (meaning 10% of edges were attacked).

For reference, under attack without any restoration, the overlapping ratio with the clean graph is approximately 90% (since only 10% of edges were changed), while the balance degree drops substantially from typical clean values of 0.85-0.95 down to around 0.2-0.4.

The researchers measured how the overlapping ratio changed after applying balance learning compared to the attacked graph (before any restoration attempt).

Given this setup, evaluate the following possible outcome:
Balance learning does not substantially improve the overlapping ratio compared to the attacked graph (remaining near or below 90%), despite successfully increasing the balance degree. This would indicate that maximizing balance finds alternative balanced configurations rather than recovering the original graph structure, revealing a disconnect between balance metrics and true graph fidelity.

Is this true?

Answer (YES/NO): YES